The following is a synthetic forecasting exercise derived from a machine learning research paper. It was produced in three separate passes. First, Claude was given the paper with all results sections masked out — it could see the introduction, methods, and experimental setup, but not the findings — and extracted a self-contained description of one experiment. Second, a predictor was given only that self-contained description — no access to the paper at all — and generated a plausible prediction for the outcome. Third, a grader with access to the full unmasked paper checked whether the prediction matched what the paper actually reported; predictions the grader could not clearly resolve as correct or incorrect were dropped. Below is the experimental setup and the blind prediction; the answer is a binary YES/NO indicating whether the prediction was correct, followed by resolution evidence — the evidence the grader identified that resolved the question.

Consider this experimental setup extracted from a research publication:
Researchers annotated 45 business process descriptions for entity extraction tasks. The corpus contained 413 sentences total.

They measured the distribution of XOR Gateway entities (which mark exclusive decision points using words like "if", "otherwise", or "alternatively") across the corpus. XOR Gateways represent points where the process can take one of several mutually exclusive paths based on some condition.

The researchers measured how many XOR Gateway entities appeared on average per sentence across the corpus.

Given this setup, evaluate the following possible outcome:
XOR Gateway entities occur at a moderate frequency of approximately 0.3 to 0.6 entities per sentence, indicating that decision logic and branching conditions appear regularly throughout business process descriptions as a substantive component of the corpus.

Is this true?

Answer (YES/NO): NO